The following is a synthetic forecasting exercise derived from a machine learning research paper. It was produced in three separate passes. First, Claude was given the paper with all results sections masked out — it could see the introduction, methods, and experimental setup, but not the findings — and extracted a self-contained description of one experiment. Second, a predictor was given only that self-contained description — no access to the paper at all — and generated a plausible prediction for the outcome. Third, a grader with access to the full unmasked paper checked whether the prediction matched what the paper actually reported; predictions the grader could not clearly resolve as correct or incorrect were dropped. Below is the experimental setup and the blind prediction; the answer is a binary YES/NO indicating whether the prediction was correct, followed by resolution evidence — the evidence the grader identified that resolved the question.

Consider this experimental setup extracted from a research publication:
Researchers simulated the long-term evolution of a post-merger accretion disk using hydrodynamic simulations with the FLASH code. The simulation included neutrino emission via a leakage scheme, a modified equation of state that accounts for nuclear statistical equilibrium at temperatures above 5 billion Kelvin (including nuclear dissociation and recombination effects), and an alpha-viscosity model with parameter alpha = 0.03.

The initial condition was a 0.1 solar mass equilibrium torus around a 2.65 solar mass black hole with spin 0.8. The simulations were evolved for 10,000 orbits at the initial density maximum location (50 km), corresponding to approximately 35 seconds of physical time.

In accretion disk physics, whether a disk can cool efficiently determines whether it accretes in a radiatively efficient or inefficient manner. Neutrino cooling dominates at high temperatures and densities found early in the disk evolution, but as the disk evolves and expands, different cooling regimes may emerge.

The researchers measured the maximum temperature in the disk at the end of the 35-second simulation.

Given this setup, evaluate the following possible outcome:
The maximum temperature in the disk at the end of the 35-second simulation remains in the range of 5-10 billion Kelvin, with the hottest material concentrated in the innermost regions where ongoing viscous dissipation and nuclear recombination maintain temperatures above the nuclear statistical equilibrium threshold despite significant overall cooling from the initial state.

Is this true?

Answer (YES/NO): NO